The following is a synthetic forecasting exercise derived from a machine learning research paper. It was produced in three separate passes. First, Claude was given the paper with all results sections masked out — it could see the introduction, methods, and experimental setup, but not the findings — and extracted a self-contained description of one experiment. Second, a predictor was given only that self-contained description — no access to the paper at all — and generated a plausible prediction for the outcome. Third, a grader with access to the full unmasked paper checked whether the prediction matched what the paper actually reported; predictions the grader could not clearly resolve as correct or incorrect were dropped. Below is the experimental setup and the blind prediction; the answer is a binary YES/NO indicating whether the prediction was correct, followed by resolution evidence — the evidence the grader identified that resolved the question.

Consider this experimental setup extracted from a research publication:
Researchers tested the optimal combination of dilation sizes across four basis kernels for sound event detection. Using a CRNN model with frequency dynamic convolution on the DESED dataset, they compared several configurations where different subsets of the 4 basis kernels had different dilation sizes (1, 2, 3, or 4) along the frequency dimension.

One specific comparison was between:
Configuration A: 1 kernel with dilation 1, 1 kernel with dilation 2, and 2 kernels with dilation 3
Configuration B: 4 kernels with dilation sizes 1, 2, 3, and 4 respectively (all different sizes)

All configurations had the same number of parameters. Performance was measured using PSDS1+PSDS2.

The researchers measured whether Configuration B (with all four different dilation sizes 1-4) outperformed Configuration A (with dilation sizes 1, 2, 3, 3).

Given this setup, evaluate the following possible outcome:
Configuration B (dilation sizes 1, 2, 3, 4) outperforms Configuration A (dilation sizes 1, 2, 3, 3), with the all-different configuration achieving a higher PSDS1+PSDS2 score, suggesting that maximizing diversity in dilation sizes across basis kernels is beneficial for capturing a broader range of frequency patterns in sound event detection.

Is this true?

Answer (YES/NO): NO